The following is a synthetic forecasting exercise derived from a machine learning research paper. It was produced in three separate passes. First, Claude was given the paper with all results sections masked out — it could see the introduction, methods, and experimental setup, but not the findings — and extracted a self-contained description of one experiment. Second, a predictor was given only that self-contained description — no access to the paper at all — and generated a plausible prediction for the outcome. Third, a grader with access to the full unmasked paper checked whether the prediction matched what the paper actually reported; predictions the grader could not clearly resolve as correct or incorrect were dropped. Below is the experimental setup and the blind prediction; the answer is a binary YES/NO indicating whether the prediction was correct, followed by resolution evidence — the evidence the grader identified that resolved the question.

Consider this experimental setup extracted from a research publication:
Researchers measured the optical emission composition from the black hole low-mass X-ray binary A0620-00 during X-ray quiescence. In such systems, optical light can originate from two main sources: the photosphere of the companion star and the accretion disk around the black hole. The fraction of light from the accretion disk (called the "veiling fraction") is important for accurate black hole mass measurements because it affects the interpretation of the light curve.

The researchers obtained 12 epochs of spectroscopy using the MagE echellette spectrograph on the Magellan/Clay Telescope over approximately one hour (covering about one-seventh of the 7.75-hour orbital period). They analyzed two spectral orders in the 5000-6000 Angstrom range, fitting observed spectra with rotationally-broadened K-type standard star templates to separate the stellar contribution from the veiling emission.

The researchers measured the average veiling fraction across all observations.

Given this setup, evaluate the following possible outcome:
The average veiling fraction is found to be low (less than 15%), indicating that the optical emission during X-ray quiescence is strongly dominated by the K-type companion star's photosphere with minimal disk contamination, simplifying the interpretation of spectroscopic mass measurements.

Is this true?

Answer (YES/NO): NO